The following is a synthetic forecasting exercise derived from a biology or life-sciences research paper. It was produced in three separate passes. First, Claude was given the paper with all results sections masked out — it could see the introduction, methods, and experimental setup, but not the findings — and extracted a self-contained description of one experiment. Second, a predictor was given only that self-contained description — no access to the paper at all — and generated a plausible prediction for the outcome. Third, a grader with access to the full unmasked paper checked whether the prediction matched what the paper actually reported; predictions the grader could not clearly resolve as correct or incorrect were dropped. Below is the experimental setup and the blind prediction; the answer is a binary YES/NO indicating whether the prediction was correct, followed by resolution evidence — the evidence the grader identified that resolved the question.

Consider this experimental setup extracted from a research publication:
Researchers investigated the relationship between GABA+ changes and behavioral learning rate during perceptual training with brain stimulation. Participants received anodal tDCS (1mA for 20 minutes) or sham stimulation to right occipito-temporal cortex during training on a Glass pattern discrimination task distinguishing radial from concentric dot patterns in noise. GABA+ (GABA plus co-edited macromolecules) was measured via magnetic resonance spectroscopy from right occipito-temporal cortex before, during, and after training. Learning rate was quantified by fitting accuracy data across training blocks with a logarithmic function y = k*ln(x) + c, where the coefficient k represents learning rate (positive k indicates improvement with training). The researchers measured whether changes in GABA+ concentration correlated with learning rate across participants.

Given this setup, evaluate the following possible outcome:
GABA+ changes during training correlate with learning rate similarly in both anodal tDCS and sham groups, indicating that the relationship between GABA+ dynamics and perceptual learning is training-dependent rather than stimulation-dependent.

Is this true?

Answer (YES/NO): NO